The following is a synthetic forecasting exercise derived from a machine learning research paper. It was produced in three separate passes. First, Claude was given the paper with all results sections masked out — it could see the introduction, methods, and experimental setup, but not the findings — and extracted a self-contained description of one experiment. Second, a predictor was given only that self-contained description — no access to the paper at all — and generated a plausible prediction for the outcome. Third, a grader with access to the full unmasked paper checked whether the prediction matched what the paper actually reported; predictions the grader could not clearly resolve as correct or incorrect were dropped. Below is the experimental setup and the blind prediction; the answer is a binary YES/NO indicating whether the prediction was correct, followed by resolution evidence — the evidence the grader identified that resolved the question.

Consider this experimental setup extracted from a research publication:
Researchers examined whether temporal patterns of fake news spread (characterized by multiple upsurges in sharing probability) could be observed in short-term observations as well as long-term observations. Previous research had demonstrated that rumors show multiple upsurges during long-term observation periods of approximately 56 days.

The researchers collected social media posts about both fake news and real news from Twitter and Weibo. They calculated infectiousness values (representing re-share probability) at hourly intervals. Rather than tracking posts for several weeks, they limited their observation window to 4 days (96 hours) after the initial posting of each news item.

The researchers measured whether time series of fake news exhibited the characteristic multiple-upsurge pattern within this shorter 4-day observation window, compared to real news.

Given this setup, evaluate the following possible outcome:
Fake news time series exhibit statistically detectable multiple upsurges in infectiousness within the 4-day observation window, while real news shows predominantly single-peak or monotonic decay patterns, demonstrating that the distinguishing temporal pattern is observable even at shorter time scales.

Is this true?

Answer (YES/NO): YES